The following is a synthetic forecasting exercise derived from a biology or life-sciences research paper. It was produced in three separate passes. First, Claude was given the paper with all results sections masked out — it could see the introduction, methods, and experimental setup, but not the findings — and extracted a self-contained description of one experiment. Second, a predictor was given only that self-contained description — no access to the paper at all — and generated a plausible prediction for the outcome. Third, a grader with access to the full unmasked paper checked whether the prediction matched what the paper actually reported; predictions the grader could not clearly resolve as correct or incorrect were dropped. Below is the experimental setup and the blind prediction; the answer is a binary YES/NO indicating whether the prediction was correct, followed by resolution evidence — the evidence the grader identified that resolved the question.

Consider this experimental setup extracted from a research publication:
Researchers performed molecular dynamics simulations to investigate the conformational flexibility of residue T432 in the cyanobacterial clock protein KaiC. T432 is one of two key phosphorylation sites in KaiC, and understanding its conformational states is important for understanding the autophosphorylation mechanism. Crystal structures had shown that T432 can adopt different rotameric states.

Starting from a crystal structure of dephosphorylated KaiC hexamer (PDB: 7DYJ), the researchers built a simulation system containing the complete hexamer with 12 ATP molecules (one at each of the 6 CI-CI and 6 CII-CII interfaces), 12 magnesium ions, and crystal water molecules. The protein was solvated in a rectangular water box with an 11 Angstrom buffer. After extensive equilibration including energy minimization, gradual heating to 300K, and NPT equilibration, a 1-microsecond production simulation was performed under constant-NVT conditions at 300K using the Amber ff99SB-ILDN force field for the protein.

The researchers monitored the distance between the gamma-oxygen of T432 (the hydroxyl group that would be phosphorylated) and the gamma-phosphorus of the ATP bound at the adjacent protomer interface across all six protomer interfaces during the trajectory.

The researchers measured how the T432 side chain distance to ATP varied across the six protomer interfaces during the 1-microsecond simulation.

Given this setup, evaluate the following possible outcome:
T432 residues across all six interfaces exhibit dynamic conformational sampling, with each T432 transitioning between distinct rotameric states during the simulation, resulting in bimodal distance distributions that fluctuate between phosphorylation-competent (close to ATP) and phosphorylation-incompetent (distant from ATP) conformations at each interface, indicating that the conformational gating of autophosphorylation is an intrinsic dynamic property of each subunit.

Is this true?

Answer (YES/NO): NO